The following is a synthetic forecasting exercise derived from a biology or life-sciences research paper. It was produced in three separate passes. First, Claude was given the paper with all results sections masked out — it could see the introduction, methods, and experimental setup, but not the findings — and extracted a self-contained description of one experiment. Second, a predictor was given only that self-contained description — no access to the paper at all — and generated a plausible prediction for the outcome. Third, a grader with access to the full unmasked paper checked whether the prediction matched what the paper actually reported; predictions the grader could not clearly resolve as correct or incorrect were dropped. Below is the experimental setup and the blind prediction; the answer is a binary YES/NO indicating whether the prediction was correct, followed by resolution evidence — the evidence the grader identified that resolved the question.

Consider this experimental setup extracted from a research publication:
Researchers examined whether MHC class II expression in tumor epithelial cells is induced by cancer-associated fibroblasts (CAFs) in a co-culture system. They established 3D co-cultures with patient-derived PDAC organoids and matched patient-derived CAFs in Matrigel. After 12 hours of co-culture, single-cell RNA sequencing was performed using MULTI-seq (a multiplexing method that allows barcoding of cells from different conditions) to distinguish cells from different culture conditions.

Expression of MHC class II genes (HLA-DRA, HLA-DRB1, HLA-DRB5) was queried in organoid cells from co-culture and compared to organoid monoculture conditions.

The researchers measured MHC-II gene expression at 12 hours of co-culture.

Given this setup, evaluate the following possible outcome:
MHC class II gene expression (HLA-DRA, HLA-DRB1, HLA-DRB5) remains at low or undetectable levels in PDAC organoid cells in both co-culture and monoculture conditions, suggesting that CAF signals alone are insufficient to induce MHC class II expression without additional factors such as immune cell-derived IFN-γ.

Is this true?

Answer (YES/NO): NO